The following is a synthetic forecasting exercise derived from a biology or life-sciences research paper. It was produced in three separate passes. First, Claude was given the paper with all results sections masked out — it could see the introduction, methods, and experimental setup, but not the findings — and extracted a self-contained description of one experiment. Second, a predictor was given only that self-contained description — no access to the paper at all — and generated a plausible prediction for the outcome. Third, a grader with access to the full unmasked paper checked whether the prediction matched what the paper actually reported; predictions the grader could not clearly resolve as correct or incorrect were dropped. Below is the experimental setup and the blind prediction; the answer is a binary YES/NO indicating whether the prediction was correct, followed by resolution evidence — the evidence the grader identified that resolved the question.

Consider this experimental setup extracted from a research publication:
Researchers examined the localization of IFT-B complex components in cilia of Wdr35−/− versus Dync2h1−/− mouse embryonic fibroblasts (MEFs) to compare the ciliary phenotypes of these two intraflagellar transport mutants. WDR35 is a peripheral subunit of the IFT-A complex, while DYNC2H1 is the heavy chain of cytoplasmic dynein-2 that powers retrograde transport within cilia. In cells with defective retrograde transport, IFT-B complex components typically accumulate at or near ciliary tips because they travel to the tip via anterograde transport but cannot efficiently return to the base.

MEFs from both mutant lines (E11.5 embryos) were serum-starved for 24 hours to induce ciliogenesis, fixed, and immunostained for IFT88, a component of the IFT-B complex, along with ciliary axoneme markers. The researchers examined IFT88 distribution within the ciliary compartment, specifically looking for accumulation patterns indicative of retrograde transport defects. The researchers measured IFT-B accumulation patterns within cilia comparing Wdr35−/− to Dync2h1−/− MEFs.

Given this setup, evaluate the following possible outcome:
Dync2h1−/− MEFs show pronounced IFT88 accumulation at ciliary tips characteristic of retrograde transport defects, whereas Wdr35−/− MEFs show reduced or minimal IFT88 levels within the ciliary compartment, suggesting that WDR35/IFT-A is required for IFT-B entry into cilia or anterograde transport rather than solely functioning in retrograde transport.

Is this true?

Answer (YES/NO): NO